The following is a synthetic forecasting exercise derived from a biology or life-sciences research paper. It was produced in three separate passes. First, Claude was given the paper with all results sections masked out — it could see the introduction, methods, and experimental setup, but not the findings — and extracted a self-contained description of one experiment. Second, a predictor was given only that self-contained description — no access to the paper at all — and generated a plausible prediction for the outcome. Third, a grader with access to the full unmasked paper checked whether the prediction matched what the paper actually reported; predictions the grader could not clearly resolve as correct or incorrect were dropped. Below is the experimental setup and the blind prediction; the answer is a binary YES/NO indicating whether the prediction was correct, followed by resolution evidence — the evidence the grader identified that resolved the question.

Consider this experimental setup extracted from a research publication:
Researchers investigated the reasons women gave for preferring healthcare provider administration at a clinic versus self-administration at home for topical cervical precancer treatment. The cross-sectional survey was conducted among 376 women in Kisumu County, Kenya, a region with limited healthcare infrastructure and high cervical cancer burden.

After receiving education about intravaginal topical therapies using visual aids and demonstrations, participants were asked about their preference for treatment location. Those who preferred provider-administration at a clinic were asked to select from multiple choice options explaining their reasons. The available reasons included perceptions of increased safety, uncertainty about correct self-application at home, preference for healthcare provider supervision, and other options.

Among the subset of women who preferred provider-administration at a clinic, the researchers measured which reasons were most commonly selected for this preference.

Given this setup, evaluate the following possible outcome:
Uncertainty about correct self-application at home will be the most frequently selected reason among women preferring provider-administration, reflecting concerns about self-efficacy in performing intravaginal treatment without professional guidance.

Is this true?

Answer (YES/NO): NO